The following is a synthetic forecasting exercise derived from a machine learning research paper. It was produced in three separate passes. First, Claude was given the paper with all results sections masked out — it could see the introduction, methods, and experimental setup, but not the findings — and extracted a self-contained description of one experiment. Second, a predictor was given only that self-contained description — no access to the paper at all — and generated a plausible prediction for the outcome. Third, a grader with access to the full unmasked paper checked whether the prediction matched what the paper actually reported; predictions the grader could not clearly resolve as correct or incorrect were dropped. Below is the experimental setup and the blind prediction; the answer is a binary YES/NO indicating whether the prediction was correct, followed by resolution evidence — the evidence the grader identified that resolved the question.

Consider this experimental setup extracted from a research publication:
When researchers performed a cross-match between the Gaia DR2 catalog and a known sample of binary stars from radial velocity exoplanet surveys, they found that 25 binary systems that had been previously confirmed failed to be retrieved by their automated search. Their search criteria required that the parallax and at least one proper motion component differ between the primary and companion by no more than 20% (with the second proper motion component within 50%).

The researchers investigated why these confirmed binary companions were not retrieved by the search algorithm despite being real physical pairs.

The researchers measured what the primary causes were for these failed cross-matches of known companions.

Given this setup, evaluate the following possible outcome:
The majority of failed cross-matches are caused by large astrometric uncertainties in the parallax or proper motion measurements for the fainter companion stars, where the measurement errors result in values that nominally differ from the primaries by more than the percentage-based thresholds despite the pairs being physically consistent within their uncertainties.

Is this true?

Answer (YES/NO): NO